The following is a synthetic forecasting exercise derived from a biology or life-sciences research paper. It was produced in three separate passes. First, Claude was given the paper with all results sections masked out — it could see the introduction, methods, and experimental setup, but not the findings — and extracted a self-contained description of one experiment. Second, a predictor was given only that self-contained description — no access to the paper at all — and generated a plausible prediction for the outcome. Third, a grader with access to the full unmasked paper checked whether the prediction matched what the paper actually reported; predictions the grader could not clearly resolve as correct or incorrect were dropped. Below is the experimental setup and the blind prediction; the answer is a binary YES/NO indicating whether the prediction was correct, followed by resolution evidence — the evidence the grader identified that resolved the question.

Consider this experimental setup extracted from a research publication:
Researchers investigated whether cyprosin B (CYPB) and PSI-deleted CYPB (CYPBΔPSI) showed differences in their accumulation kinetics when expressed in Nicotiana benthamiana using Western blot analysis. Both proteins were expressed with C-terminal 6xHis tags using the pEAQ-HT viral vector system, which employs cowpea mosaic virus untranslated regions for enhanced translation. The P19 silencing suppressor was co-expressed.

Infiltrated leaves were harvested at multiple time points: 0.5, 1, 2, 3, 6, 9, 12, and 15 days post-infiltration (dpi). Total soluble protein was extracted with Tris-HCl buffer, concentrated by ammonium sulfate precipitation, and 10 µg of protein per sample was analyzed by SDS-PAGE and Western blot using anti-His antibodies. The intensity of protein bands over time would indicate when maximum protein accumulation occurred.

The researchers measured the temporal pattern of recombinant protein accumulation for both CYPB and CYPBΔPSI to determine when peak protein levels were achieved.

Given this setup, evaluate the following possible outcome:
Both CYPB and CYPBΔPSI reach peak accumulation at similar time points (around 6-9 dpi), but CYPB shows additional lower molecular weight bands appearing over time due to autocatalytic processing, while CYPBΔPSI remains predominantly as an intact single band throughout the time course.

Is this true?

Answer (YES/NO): NO